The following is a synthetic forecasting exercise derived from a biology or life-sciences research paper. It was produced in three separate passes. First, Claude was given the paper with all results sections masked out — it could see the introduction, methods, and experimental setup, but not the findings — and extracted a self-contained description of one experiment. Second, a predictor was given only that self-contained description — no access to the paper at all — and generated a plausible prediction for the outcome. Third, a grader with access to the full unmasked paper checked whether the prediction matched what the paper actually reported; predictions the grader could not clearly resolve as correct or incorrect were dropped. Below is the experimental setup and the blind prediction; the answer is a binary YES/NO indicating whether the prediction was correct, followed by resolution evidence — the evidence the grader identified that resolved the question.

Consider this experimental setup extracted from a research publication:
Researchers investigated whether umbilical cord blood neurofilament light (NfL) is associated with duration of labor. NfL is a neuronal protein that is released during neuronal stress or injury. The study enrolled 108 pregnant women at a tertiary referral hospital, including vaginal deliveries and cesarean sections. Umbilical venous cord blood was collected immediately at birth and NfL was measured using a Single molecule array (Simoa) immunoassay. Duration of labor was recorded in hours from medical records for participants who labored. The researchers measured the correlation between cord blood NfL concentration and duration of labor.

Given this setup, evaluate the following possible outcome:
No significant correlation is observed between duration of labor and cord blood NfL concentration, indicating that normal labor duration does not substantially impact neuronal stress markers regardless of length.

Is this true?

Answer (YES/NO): YES